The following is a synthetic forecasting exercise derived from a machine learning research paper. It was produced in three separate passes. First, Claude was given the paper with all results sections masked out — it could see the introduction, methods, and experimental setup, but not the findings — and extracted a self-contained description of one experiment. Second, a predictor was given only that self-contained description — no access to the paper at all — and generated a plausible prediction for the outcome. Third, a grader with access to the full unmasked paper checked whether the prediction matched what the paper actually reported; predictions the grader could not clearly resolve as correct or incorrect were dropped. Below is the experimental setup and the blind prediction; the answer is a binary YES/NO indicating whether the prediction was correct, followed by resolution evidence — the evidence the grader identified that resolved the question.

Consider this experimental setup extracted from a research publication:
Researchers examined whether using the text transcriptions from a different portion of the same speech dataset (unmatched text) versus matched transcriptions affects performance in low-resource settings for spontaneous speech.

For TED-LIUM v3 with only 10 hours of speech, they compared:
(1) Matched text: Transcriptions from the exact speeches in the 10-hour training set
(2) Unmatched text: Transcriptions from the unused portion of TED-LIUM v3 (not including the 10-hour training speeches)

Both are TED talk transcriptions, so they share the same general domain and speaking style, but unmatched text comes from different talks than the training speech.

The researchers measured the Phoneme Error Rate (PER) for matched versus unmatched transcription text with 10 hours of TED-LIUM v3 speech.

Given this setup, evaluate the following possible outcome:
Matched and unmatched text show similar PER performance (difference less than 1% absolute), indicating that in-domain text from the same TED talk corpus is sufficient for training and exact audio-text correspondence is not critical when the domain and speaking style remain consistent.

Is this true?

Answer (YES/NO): NO